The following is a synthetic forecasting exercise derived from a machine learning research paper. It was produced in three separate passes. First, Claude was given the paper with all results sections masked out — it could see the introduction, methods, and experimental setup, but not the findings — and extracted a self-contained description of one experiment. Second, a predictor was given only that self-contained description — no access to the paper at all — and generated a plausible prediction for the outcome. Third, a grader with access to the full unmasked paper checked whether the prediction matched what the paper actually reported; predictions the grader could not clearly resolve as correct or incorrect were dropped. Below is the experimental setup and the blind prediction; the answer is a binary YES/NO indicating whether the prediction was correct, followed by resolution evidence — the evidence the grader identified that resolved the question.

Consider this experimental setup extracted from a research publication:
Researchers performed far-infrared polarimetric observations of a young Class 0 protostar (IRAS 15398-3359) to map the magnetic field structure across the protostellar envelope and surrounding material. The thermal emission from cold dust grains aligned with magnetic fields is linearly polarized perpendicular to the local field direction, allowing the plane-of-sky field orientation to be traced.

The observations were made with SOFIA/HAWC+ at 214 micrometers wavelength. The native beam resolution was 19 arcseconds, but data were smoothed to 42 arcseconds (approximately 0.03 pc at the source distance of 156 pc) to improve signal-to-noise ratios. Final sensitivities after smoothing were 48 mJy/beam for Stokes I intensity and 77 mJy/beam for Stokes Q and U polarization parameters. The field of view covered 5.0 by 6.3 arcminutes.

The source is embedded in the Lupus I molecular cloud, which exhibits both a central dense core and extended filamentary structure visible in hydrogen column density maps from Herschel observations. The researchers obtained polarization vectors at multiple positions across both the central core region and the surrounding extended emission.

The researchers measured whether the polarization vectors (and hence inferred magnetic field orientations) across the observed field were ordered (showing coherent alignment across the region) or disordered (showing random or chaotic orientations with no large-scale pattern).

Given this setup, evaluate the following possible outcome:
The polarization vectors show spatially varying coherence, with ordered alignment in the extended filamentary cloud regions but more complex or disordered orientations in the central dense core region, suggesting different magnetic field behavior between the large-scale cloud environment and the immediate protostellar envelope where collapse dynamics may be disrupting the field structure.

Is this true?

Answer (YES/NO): NO